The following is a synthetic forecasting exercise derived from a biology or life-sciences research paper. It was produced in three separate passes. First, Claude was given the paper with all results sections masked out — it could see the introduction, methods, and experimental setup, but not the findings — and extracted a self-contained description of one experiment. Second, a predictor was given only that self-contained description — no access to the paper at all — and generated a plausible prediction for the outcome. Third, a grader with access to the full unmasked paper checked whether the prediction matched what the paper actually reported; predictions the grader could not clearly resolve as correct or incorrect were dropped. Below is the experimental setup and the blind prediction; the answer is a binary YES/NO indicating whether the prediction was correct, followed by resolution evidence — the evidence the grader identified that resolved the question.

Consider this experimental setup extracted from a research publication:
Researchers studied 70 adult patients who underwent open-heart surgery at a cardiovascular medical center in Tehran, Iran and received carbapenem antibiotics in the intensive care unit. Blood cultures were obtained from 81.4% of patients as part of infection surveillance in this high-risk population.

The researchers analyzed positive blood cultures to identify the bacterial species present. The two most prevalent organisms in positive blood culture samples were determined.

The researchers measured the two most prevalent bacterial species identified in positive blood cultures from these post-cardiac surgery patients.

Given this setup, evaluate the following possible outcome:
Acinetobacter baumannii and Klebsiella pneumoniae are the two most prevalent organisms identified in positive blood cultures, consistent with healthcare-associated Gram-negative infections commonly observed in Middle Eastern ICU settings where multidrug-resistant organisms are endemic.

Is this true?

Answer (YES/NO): NO